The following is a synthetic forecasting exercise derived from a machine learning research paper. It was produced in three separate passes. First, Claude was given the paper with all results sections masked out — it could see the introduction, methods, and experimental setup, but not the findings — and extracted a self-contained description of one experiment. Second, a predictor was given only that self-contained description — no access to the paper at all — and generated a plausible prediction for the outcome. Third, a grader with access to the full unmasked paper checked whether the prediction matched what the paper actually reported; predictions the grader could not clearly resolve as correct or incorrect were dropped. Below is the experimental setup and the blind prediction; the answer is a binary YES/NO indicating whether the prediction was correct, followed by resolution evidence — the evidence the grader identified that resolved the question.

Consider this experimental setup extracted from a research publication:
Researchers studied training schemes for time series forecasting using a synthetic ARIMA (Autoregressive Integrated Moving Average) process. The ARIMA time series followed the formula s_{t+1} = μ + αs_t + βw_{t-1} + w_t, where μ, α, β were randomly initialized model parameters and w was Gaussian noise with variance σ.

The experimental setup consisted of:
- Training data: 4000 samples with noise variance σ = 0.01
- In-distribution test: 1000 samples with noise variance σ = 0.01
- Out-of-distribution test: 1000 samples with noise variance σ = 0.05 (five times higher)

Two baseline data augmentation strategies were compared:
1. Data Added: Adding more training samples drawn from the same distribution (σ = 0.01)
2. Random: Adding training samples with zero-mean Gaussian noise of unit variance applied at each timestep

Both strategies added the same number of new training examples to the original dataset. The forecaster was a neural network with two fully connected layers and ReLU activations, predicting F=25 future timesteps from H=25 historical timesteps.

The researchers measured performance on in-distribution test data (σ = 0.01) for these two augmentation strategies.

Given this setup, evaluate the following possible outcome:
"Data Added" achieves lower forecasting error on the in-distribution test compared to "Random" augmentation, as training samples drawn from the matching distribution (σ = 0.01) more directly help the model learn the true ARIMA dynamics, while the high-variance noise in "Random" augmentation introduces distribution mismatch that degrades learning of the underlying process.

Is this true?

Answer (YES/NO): NO